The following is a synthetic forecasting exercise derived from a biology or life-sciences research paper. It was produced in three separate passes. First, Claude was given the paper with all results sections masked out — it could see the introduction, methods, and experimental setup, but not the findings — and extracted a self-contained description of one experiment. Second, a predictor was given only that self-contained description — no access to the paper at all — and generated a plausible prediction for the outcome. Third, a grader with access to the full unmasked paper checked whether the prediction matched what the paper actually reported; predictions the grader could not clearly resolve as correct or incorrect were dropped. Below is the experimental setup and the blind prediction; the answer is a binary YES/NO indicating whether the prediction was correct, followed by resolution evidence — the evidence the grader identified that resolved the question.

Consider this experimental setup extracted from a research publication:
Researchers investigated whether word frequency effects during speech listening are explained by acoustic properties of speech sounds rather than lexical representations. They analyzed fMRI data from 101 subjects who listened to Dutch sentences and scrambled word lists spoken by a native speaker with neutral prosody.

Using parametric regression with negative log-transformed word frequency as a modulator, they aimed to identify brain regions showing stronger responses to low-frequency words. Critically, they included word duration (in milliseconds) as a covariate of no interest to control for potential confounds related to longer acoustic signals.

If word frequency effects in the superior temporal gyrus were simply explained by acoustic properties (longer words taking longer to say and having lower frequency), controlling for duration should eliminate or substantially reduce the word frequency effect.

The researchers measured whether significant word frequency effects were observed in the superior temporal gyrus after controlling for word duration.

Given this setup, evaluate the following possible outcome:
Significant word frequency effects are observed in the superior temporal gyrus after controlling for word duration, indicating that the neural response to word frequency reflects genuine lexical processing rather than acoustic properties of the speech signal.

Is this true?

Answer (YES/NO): YES